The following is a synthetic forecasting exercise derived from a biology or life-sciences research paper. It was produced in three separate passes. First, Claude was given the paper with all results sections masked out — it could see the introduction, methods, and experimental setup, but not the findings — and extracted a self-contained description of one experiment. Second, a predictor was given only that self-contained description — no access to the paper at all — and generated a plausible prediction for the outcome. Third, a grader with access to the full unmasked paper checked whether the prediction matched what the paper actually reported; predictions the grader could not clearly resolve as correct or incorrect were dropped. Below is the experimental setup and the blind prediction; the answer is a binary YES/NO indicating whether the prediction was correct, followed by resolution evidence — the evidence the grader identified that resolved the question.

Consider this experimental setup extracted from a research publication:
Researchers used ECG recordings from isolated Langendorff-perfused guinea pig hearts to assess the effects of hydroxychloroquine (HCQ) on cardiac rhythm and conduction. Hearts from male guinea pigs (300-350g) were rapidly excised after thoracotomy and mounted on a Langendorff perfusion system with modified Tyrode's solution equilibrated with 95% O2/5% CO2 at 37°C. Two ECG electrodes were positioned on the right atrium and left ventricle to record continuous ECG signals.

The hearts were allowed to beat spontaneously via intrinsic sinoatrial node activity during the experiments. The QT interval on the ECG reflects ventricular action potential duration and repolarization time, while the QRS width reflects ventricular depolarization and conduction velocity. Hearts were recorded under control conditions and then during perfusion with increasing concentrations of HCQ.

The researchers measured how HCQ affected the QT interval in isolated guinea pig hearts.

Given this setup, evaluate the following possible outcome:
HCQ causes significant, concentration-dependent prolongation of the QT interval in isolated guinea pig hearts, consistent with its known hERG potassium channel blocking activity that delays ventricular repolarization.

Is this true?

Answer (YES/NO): NO